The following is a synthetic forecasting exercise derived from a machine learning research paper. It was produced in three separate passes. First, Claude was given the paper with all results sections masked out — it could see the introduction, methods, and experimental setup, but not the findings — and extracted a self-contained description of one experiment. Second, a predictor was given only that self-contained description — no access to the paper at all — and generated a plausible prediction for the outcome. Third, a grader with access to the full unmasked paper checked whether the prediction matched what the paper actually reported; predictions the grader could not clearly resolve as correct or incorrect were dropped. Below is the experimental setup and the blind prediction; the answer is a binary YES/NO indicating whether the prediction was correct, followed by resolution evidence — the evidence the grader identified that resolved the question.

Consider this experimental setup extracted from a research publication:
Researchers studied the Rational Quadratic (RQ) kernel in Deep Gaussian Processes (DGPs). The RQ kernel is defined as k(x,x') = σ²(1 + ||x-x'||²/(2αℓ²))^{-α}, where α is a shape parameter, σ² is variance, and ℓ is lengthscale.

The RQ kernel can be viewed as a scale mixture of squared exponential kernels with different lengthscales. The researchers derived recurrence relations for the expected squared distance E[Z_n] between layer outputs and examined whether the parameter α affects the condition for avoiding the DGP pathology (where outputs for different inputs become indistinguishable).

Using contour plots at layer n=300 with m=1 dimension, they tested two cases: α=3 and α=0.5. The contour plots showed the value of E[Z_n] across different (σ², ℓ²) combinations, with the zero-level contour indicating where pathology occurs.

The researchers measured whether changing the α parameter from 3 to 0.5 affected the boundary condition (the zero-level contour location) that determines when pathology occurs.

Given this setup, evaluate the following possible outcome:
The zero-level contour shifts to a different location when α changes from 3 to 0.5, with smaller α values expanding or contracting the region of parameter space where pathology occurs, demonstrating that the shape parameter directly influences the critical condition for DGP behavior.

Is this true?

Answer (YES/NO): NO